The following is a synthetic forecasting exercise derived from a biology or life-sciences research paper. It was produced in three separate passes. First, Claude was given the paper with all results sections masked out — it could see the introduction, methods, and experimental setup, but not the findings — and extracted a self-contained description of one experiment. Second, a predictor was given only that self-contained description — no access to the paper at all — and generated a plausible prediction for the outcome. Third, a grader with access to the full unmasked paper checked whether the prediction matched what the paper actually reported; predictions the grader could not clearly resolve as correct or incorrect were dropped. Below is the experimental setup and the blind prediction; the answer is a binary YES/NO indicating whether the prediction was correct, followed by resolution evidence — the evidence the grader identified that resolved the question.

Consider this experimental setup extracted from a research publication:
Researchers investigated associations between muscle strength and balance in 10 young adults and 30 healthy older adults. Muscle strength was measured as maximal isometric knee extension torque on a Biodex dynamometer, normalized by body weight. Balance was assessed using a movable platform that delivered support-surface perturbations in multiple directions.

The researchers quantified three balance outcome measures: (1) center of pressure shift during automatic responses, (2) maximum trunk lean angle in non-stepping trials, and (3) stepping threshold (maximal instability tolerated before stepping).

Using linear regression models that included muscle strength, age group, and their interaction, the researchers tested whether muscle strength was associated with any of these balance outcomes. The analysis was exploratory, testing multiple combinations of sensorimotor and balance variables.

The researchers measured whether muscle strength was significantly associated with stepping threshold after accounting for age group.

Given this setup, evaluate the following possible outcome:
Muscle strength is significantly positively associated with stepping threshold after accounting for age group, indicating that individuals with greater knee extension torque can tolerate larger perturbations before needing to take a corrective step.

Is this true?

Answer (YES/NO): NO